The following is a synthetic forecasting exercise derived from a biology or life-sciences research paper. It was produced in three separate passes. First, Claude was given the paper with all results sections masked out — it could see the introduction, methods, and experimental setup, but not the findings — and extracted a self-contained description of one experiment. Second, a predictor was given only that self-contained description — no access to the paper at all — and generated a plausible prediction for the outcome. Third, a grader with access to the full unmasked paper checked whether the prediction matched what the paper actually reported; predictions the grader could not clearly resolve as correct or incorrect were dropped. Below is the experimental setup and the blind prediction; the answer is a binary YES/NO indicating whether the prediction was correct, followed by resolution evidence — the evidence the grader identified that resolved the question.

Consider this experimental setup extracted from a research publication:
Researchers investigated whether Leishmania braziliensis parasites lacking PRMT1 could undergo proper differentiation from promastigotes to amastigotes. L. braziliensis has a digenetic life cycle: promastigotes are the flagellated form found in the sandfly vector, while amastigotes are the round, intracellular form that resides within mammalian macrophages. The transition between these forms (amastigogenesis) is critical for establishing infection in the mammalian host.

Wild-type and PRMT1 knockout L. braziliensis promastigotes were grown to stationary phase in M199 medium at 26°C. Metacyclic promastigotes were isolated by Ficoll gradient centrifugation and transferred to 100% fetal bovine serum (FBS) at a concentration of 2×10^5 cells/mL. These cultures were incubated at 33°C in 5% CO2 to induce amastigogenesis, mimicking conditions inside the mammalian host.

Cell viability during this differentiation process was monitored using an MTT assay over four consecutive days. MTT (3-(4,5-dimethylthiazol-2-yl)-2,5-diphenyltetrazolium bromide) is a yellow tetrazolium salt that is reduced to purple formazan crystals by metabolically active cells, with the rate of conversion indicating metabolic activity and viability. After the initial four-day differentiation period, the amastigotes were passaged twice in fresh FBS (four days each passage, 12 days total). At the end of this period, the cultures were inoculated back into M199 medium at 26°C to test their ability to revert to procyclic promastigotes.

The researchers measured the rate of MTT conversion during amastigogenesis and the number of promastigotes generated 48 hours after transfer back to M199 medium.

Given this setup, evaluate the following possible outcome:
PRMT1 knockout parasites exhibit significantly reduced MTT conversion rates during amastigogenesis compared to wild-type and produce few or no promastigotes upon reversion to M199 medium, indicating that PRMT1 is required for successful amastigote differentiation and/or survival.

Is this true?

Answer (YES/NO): NO